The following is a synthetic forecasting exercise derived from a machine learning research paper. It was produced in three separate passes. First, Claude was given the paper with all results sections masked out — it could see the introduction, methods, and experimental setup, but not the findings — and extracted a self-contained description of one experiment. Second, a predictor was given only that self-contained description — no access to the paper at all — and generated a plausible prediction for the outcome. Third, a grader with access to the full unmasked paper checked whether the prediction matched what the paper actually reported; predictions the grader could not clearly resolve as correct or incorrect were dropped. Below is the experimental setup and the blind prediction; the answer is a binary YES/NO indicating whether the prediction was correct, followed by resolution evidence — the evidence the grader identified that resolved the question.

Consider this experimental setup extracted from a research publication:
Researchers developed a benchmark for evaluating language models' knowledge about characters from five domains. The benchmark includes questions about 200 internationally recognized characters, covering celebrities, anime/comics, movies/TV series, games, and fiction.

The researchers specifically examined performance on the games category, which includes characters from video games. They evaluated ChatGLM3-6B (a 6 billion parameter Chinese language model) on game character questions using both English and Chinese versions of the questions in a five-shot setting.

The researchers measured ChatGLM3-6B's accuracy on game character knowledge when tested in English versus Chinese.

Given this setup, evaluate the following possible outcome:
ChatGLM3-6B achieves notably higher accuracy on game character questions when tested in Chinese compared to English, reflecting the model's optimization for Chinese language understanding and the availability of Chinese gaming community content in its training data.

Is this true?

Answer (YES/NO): NO